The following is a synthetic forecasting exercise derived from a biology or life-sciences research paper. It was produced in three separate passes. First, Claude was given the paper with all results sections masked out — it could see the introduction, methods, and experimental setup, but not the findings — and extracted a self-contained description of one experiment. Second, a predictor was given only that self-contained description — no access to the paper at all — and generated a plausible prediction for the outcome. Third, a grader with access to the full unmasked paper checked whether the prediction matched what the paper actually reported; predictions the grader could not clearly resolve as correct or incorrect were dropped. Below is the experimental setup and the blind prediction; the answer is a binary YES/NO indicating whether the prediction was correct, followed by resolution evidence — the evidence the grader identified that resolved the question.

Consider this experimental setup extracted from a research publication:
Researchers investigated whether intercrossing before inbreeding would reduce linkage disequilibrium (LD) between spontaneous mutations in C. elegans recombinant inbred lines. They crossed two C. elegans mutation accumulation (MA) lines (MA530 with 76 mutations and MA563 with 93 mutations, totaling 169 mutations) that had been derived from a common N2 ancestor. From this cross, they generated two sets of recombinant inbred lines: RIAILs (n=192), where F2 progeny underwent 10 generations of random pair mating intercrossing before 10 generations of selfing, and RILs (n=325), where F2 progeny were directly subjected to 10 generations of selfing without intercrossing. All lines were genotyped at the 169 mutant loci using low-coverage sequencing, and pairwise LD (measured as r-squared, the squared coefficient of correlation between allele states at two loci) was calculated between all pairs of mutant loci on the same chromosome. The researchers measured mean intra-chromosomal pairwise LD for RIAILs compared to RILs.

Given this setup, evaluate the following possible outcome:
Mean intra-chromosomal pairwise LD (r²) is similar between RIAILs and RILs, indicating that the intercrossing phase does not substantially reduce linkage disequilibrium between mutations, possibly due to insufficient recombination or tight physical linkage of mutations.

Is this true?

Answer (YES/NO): NO